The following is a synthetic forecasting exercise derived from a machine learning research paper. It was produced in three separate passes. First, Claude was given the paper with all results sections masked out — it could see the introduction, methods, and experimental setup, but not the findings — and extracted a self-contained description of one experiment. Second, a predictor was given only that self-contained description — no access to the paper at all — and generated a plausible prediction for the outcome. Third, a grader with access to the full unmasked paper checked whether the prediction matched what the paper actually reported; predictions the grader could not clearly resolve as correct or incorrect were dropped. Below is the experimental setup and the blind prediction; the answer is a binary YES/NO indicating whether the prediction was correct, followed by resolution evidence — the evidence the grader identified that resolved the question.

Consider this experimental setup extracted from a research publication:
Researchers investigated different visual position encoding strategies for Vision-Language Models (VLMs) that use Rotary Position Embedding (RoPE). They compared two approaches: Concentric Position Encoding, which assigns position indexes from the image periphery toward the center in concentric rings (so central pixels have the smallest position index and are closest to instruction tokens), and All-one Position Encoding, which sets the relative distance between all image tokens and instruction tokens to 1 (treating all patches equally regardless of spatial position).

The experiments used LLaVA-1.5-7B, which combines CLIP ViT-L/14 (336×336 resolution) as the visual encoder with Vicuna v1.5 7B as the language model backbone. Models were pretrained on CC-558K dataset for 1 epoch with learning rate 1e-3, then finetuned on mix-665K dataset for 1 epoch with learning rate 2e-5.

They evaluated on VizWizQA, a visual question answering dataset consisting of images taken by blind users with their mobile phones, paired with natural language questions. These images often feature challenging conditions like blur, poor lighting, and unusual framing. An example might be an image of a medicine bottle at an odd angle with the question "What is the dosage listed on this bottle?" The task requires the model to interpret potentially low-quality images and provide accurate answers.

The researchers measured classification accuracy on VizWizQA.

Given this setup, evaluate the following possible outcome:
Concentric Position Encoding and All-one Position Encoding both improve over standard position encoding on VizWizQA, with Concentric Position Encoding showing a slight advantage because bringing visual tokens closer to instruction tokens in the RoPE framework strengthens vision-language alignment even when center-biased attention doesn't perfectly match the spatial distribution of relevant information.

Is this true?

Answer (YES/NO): NO